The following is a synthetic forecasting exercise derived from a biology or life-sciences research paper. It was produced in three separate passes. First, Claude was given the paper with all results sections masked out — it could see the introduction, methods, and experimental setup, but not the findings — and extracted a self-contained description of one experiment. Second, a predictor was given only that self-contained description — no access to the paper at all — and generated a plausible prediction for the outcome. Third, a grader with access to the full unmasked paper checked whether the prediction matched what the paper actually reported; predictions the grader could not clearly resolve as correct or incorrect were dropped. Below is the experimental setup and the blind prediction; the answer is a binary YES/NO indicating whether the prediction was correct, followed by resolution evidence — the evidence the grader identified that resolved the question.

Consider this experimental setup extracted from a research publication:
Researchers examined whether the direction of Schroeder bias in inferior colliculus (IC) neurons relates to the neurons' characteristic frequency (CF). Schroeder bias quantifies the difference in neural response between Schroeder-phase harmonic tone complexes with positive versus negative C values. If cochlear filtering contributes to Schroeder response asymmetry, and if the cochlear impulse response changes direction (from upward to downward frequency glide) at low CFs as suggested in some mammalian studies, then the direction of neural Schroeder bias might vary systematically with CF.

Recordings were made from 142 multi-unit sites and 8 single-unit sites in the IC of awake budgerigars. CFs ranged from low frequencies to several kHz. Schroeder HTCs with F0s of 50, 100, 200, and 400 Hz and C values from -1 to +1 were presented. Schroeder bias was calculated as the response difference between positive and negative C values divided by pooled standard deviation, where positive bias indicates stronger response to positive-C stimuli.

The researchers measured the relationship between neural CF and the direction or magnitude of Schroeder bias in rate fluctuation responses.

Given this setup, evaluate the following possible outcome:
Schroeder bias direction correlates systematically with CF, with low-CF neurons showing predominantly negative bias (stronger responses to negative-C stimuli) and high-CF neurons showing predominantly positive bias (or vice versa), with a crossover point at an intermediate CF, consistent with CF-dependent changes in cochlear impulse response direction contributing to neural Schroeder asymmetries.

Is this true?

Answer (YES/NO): YES